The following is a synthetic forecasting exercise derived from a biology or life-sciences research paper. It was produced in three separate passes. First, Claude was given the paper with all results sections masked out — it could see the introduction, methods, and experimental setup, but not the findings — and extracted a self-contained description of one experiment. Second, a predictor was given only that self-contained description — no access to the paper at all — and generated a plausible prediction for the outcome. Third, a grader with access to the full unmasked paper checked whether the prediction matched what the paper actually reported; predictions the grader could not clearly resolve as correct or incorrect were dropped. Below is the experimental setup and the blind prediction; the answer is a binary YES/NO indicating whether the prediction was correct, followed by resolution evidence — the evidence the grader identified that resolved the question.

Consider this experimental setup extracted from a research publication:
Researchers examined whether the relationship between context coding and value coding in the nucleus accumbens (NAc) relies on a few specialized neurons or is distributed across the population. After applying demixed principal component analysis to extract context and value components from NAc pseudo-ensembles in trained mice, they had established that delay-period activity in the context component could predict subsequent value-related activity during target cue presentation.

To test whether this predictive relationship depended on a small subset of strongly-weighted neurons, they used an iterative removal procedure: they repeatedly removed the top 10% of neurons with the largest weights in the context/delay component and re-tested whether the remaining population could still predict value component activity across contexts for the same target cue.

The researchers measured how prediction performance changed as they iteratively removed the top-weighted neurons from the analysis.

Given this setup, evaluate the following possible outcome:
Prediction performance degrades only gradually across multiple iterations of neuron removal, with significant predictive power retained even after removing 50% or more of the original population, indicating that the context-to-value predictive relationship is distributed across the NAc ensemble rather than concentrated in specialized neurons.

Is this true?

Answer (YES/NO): NO